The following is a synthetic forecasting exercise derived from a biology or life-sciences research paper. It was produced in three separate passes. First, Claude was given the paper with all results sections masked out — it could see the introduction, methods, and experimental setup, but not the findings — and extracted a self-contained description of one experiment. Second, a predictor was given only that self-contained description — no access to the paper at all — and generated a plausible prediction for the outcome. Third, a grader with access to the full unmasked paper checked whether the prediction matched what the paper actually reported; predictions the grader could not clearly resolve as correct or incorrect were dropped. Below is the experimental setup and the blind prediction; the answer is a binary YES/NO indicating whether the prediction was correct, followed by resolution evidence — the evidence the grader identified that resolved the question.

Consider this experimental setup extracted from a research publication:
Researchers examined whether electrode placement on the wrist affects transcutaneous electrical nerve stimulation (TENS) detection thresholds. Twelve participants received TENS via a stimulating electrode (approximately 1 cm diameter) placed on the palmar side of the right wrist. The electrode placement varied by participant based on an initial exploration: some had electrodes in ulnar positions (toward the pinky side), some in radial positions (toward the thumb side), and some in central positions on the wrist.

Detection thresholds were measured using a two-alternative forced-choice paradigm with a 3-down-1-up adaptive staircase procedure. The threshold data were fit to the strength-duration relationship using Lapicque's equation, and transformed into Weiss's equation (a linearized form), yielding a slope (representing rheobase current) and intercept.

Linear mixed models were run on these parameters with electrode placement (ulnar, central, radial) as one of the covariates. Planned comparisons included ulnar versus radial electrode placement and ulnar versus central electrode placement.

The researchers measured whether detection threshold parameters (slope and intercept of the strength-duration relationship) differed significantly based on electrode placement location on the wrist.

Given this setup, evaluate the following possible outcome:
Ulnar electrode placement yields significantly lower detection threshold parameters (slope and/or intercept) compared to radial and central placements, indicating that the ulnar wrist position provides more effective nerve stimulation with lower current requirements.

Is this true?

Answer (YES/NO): NO